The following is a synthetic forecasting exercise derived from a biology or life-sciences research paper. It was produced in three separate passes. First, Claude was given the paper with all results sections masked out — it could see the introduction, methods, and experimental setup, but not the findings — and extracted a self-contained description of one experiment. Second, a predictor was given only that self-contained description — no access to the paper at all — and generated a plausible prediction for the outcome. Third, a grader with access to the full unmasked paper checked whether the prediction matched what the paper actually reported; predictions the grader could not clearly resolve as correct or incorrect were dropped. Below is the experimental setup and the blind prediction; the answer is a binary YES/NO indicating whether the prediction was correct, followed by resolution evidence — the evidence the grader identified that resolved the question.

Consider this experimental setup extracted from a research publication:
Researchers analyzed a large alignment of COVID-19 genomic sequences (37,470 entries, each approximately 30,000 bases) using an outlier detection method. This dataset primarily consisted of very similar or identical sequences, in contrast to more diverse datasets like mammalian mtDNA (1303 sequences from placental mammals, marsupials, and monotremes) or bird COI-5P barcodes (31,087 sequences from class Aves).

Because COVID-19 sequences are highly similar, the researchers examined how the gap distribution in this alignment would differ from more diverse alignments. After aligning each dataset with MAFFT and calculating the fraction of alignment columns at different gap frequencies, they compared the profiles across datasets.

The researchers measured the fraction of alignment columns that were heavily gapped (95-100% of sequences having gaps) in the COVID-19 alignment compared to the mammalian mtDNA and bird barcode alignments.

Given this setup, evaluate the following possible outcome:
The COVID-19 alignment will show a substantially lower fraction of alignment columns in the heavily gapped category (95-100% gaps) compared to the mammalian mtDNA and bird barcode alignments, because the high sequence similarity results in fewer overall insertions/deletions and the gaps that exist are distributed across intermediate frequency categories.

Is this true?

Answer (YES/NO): YES